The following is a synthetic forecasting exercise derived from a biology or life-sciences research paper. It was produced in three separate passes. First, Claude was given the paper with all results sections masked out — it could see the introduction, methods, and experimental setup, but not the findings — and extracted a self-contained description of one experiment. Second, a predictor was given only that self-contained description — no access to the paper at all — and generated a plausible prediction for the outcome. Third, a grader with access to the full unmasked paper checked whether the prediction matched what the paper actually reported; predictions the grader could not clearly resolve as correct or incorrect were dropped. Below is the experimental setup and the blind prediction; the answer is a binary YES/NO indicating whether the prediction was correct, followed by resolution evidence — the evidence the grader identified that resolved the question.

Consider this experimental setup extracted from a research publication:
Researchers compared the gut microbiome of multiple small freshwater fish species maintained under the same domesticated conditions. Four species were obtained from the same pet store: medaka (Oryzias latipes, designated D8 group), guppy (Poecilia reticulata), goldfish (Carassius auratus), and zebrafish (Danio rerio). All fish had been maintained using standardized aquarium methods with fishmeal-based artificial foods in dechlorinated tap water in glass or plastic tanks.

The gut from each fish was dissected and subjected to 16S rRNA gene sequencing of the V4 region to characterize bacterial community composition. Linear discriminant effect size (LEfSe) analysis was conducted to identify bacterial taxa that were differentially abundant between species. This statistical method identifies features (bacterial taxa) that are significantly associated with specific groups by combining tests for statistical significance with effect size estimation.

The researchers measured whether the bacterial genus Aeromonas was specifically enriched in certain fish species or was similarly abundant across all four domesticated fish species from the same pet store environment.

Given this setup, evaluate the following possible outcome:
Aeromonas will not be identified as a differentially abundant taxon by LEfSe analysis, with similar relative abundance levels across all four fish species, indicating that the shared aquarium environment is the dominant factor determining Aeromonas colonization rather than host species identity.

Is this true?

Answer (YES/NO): NO